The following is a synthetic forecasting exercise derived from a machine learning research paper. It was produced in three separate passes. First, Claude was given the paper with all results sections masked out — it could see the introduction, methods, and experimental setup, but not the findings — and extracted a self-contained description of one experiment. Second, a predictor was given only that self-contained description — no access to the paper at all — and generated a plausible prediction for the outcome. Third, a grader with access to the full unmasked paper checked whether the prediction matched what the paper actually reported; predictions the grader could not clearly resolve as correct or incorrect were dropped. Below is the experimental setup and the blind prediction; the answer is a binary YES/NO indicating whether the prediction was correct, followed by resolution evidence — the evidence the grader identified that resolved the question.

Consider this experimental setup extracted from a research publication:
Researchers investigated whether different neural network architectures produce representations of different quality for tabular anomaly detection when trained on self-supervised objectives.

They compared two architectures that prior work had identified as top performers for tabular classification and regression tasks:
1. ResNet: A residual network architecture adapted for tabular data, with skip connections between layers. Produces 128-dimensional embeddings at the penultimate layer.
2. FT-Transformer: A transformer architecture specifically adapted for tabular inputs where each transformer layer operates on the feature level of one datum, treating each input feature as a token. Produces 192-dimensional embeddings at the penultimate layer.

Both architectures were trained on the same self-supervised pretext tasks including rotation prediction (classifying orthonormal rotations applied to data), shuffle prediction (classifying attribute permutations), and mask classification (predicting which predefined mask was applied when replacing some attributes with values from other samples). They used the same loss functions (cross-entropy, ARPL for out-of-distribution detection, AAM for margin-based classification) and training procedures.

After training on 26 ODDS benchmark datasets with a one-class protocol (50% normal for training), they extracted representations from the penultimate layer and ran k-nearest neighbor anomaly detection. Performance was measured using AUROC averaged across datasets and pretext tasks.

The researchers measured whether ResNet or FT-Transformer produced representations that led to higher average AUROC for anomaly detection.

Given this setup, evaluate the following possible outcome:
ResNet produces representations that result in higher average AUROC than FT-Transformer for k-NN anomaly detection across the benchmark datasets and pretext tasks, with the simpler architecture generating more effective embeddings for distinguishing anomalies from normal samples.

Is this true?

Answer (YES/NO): YES